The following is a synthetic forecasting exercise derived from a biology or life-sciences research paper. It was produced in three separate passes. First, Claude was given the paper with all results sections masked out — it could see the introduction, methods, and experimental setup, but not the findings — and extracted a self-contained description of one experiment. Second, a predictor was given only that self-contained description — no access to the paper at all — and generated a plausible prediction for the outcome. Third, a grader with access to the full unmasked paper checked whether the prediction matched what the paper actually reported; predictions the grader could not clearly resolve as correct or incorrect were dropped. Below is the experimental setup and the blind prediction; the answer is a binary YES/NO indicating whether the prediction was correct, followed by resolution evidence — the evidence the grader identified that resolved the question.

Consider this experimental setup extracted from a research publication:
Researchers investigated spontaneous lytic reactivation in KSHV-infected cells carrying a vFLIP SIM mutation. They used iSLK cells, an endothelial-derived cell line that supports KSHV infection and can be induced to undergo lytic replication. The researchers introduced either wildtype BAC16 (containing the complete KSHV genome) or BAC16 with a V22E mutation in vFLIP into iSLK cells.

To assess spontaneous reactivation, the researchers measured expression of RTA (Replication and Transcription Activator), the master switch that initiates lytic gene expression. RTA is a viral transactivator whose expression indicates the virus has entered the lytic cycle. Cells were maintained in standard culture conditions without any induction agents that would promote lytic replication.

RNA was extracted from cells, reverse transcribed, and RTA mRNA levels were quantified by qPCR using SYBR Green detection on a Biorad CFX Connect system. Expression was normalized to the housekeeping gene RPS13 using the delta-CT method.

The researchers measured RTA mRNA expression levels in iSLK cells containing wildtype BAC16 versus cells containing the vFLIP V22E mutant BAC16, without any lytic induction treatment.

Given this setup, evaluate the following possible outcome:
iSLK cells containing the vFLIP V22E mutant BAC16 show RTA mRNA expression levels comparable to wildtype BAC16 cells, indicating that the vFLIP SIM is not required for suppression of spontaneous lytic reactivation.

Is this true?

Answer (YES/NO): NO